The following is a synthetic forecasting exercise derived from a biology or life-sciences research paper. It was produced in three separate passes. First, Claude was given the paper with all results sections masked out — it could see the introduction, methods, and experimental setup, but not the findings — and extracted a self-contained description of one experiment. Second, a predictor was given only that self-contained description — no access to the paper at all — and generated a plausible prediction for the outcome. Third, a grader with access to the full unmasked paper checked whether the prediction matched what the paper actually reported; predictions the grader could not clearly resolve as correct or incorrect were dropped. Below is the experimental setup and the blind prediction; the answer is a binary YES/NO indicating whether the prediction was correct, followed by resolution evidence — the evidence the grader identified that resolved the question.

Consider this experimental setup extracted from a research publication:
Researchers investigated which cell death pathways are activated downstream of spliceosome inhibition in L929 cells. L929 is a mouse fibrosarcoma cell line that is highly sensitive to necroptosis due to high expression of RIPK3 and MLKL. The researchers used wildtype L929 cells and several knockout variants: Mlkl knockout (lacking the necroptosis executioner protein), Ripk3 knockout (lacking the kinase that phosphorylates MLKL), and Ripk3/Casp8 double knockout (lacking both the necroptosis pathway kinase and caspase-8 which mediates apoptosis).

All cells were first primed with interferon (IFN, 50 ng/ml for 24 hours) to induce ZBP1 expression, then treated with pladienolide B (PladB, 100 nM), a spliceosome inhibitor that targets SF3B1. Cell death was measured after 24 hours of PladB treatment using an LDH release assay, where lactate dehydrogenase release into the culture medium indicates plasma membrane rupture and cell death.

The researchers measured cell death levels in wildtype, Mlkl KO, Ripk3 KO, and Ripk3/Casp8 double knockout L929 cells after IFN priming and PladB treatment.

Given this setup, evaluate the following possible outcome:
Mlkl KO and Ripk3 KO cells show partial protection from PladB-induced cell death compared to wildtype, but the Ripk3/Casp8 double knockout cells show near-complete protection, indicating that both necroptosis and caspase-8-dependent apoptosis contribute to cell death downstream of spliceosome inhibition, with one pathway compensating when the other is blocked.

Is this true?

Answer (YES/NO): YES